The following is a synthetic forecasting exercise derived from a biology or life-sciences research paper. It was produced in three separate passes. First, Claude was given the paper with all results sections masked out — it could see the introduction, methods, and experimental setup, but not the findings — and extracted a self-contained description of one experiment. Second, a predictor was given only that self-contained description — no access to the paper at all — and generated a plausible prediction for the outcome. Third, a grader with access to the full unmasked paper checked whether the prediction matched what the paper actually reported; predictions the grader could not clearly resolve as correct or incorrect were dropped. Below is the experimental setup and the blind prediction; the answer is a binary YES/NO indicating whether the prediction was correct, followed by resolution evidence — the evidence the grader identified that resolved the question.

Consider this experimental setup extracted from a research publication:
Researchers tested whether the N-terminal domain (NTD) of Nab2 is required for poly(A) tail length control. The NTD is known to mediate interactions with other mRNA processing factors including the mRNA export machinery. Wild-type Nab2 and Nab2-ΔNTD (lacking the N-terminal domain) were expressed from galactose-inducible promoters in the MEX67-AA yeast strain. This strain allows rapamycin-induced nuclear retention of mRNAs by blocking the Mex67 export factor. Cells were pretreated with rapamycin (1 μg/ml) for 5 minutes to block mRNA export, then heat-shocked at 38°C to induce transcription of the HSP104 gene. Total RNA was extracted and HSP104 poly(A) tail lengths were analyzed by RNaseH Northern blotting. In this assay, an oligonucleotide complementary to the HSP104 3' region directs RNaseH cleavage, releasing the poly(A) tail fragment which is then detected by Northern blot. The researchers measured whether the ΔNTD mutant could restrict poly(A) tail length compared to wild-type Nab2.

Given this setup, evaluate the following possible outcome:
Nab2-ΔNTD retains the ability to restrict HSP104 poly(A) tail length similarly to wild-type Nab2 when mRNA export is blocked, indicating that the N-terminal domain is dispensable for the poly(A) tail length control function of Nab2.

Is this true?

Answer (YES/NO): YES